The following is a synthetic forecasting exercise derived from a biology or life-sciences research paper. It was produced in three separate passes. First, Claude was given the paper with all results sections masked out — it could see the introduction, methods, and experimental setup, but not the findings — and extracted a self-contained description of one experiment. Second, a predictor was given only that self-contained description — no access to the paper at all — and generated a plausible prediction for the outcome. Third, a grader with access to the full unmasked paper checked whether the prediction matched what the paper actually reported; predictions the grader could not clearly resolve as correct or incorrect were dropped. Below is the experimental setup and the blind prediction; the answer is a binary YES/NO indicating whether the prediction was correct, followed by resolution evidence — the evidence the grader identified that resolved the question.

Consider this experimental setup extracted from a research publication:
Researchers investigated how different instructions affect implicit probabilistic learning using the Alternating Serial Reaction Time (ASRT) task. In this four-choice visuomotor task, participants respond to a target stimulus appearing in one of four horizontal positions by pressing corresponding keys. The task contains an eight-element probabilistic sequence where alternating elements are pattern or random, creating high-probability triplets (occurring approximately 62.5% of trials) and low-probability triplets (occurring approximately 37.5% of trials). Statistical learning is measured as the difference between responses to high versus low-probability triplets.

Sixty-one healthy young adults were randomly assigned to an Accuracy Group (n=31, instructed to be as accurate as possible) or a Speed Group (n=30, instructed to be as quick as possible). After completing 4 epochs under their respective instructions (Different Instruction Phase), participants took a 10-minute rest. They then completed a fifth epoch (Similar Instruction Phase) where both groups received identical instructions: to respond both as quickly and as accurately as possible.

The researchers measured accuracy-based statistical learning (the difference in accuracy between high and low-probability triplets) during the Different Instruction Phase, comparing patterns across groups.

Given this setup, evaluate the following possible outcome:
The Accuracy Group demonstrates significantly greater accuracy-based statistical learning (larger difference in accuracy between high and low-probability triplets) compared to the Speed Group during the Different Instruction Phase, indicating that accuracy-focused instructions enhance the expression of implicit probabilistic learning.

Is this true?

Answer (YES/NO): NO